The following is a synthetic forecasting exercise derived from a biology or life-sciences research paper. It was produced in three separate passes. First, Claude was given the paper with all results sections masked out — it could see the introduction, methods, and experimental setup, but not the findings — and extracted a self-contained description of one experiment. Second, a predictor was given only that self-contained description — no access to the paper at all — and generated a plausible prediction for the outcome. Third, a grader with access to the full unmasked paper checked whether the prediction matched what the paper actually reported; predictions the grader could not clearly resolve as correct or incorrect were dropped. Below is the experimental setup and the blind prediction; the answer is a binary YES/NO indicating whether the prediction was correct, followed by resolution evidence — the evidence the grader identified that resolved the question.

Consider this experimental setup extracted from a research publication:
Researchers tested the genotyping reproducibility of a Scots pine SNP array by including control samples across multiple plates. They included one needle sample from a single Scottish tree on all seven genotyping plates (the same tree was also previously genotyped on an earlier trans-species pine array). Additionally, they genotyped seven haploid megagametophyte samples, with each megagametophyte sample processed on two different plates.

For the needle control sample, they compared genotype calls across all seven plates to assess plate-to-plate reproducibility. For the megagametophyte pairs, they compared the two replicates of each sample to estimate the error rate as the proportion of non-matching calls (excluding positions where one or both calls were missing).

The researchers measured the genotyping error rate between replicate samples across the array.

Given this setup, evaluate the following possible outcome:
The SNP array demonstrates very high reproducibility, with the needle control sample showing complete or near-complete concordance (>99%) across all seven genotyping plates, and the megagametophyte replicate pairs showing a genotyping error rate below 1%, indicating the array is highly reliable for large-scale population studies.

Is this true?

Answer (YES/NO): YES